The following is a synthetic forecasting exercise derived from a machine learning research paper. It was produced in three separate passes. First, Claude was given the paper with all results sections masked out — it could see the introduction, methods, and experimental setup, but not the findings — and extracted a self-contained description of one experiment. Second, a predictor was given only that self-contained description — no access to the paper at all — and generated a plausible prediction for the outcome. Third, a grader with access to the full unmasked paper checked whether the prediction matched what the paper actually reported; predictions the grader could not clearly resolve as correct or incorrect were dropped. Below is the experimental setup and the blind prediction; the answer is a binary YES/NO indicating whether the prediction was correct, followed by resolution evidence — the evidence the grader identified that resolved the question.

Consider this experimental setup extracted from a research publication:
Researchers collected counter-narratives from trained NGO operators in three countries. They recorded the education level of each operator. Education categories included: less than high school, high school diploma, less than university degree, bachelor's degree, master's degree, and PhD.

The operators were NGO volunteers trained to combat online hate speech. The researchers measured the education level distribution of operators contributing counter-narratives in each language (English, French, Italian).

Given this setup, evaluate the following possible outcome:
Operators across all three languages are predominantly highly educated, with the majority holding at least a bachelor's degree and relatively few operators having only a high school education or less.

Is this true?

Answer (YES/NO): YES